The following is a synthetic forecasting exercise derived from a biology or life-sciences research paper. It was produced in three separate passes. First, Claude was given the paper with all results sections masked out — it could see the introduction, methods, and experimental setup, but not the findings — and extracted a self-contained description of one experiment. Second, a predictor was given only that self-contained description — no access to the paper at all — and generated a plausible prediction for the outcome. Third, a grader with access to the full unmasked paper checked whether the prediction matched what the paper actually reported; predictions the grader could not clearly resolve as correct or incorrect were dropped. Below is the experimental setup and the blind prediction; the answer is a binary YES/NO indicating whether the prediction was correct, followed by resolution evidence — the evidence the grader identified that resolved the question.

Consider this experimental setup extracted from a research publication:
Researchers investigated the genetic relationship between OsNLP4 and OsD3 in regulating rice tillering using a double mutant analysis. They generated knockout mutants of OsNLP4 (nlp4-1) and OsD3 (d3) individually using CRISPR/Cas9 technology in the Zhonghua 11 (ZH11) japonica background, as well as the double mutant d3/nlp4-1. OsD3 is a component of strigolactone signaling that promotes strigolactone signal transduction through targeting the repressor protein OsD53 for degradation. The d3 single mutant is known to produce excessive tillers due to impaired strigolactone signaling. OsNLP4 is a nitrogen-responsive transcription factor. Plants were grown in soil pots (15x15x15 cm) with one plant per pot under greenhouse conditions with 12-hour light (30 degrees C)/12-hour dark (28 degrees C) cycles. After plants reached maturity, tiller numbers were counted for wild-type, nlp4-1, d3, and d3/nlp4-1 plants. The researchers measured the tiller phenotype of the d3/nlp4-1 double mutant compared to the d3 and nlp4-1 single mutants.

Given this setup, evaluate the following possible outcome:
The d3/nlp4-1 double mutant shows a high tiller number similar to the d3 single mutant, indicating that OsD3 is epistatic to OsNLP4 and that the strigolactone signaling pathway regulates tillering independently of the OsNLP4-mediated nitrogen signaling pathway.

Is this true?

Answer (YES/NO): NO